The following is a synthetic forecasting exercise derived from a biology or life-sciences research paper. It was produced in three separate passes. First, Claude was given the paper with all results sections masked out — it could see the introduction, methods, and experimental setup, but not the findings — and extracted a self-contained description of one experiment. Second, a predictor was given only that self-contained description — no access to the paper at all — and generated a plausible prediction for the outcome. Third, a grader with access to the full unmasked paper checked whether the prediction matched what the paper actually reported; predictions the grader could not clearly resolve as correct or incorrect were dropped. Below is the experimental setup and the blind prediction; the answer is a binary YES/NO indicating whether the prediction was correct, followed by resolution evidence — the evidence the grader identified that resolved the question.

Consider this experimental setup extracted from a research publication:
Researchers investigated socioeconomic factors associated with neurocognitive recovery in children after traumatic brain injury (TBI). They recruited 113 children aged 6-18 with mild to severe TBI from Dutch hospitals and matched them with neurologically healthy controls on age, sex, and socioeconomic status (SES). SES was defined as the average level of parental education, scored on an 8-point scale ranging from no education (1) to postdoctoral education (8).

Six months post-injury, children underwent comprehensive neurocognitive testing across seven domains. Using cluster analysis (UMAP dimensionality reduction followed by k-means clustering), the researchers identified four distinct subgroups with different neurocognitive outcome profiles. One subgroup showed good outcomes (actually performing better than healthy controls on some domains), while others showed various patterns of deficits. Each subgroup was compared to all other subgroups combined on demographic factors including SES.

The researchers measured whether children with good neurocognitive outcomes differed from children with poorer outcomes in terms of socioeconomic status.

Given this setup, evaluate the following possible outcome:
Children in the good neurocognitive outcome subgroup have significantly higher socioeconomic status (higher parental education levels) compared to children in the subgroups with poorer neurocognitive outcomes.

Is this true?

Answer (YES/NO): YES